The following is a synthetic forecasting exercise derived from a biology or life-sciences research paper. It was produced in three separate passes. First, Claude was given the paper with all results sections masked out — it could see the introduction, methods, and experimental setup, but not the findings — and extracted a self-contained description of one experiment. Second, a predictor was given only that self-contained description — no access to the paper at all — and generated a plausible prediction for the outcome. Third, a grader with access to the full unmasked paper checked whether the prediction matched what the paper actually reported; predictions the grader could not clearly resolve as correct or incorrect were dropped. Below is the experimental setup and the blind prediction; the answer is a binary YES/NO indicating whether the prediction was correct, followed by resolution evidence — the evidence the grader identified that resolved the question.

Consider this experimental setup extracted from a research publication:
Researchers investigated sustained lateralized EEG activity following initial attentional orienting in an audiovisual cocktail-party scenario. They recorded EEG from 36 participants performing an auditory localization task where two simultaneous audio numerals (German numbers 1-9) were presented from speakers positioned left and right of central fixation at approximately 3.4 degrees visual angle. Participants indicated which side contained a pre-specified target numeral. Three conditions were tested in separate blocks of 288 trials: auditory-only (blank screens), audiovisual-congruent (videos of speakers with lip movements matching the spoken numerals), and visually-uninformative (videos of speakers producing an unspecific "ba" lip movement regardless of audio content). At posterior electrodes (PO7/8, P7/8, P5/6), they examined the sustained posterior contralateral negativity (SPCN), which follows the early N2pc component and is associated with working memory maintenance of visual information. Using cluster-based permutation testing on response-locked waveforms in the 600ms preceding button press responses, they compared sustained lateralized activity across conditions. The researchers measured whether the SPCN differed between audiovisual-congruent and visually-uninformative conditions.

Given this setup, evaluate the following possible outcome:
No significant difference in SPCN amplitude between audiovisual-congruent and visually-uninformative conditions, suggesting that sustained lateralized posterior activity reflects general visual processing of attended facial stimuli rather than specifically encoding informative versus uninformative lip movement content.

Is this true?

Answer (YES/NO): YES